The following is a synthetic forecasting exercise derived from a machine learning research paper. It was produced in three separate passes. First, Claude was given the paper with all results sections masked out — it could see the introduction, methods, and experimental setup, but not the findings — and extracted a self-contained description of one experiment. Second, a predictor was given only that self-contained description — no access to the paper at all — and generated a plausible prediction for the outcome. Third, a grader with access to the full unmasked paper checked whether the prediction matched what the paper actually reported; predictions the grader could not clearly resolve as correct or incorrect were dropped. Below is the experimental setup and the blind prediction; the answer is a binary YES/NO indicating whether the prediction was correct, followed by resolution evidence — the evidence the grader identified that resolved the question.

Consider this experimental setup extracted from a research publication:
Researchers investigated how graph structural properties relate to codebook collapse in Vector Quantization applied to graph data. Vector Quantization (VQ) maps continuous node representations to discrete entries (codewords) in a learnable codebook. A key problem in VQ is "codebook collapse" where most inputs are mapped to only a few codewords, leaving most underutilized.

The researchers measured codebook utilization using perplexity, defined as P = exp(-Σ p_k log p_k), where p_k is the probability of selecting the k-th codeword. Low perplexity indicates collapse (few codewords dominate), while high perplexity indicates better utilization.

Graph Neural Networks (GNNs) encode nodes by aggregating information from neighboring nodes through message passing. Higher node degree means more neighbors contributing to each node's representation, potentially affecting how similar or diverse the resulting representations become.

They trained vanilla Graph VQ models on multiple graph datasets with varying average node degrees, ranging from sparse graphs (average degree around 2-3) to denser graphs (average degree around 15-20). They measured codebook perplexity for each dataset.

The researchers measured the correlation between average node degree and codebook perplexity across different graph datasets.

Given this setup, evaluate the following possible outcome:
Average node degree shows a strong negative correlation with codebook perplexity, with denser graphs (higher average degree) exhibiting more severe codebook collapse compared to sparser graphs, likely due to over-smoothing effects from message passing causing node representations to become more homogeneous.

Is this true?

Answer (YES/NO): YES